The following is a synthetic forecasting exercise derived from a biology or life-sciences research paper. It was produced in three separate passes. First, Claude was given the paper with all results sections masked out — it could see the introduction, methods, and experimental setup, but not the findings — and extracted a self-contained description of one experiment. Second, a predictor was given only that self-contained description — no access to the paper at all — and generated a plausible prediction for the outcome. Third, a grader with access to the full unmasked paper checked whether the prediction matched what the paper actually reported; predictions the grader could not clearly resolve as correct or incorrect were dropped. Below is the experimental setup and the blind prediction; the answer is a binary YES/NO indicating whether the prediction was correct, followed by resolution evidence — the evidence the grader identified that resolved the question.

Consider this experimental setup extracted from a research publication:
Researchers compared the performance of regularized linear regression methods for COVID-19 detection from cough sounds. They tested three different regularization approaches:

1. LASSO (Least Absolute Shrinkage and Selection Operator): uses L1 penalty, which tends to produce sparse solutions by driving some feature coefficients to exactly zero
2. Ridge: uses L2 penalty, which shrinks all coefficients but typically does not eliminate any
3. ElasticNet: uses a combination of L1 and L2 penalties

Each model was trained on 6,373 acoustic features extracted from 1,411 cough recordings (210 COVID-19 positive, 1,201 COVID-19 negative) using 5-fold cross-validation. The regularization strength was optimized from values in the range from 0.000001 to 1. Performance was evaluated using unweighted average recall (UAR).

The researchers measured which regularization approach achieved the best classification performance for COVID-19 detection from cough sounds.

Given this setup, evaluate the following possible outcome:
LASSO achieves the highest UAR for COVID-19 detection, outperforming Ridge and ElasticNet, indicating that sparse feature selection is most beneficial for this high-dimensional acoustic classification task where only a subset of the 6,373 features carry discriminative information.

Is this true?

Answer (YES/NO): NO